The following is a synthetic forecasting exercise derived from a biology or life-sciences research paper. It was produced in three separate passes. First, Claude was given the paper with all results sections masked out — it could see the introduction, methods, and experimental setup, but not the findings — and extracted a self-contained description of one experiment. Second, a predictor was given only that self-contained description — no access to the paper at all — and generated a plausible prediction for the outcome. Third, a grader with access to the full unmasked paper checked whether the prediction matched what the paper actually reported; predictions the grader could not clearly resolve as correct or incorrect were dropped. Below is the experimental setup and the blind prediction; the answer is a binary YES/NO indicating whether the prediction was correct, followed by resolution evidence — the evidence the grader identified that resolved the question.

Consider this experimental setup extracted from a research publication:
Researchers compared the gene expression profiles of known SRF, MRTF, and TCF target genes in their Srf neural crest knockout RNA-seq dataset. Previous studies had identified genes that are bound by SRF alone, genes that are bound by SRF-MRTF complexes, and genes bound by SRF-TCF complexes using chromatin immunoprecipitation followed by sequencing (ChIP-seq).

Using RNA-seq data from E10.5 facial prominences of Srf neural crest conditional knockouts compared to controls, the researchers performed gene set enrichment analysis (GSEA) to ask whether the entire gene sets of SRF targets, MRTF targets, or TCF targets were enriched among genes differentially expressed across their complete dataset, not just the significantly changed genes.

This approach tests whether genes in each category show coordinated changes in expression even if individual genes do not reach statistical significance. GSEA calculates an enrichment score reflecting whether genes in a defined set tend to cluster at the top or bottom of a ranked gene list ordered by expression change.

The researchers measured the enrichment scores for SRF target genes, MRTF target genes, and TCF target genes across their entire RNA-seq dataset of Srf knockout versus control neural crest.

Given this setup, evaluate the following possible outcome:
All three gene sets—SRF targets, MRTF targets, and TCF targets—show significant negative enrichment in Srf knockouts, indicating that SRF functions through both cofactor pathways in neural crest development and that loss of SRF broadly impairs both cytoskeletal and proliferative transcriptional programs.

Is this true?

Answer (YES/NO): NO